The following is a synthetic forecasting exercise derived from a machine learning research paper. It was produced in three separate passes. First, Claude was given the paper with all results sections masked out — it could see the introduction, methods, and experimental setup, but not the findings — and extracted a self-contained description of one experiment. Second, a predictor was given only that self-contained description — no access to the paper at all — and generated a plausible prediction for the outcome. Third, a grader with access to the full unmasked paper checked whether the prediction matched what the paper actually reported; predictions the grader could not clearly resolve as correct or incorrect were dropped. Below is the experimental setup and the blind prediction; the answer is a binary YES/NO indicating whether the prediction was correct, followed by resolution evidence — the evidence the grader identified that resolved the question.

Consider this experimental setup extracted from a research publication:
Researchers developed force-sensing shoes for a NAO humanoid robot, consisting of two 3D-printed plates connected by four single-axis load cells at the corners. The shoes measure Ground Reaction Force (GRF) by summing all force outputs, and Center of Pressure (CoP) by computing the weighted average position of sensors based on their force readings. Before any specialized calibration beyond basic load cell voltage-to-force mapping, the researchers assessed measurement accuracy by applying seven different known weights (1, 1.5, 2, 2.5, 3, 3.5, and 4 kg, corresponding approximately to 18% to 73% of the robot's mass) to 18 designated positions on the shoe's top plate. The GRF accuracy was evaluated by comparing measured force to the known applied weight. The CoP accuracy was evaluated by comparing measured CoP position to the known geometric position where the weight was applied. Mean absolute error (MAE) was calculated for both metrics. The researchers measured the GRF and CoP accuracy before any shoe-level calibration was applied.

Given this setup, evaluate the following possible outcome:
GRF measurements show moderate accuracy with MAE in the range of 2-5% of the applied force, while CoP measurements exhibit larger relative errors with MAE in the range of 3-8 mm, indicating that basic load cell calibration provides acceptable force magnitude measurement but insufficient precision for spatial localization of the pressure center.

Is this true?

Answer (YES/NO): NO